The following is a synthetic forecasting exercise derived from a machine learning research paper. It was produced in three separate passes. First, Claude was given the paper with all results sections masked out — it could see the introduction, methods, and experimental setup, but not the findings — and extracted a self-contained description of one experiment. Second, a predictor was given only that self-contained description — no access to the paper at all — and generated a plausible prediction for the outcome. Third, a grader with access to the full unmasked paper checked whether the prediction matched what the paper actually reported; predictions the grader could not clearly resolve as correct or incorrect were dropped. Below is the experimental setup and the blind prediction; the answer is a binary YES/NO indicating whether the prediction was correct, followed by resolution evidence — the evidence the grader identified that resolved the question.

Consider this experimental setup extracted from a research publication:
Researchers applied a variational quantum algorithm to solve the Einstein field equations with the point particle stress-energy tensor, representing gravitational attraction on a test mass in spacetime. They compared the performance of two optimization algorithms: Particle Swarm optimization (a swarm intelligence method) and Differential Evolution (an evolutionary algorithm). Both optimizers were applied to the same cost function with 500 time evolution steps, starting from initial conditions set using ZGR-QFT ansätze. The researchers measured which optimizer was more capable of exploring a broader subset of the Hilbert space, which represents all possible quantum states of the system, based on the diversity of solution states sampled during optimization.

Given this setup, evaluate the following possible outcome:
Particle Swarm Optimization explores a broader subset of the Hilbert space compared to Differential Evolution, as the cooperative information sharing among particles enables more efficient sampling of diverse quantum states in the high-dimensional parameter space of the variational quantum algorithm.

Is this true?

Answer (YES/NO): YES